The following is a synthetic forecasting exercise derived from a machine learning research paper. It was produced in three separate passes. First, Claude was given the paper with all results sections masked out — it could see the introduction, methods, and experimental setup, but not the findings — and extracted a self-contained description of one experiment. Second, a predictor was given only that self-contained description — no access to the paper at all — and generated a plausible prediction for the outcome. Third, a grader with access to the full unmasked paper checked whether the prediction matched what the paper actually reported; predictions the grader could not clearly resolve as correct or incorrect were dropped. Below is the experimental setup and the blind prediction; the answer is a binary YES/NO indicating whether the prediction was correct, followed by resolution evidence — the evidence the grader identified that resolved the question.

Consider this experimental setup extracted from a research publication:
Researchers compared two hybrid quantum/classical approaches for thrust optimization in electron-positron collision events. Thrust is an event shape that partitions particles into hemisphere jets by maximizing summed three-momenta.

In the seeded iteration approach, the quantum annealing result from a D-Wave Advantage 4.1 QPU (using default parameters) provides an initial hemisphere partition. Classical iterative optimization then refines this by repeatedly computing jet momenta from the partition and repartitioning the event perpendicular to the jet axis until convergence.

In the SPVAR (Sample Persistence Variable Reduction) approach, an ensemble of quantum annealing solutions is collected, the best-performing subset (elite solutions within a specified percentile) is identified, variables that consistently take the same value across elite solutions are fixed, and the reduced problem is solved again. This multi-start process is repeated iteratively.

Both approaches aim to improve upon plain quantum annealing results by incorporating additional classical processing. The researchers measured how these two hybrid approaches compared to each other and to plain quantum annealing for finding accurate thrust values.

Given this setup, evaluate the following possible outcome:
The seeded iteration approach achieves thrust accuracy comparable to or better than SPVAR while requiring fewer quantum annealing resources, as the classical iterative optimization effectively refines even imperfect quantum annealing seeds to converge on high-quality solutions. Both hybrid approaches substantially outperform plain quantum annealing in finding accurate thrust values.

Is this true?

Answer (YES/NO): NO